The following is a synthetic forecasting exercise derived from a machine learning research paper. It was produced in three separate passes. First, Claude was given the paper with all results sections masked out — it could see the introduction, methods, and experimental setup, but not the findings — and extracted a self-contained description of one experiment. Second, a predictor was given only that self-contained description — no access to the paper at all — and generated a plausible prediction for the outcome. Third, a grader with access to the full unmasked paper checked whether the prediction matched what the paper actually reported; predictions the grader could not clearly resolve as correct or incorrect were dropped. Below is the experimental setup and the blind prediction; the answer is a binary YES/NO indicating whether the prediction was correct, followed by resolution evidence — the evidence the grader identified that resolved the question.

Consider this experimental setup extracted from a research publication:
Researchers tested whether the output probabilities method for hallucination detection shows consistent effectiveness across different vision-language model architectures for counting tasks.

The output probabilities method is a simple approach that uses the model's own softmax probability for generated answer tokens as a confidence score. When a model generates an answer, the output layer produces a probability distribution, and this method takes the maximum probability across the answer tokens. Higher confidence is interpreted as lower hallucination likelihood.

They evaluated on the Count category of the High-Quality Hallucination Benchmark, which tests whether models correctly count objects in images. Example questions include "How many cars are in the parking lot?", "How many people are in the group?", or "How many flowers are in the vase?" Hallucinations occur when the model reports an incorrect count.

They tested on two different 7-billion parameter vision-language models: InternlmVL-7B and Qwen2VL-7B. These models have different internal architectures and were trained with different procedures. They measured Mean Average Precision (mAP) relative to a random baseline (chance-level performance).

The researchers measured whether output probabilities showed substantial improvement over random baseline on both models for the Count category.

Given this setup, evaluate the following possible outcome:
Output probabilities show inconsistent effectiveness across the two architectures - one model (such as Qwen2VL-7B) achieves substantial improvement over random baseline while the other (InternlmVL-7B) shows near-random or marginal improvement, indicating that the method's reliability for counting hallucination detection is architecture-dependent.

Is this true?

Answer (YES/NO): NO